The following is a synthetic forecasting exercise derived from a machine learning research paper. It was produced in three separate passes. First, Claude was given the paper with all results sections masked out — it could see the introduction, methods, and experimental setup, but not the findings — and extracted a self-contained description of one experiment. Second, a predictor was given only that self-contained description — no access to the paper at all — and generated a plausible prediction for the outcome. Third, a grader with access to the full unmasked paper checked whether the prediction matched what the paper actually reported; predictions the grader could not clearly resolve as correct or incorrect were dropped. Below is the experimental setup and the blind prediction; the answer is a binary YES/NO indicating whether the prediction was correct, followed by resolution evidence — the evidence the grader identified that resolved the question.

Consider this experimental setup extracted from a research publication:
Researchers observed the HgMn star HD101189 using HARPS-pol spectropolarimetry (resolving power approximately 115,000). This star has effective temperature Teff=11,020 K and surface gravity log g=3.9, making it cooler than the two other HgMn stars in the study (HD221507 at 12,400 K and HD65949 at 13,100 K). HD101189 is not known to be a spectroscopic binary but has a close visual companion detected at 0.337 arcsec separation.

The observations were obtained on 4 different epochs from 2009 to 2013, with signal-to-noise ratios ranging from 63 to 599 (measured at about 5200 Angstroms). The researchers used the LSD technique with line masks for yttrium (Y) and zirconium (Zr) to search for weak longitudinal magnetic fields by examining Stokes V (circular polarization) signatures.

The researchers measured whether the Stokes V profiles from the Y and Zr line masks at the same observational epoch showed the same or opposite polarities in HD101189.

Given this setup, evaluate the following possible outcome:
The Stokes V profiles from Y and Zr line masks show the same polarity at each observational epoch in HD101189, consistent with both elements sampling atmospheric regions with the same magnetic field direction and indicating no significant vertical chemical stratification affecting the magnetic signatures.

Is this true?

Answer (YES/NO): YES